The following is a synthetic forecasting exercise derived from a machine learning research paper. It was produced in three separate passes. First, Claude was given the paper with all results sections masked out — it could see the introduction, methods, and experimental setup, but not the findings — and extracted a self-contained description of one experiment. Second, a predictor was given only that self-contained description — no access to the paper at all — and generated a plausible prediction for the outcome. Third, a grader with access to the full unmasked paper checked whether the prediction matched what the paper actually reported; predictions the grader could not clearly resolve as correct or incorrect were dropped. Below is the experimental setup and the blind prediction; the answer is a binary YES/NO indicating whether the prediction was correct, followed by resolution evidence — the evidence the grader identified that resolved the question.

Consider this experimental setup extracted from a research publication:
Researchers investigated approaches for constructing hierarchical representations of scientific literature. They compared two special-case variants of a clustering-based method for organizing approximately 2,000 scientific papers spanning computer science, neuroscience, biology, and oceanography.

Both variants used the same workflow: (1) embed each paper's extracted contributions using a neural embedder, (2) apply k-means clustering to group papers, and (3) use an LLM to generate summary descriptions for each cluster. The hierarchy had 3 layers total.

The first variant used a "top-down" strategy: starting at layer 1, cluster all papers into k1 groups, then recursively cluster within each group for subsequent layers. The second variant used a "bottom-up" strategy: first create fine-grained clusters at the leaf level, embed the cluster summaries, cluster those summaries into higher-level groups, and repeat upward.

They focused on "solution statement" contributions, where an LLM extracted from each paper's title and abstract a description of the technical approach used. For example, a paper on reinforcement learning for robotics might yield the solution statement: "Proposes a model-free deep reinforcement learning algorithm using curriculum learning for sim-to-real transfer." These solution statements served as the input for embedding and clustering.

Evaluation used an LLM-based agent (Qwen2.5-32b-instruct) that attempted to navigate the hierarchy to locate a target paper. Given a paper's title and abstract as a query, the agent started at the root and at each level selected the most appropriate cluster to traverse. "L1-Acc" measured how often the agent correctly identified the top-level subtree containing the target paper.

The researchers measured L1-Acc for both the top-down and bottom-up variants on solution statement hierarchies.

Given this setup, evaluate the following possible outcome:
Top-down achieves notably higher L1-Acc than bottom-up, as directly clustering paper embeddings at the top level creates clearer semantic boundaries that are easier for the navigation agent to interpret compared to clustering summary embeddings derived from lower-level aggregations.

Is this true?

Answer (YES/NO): YES